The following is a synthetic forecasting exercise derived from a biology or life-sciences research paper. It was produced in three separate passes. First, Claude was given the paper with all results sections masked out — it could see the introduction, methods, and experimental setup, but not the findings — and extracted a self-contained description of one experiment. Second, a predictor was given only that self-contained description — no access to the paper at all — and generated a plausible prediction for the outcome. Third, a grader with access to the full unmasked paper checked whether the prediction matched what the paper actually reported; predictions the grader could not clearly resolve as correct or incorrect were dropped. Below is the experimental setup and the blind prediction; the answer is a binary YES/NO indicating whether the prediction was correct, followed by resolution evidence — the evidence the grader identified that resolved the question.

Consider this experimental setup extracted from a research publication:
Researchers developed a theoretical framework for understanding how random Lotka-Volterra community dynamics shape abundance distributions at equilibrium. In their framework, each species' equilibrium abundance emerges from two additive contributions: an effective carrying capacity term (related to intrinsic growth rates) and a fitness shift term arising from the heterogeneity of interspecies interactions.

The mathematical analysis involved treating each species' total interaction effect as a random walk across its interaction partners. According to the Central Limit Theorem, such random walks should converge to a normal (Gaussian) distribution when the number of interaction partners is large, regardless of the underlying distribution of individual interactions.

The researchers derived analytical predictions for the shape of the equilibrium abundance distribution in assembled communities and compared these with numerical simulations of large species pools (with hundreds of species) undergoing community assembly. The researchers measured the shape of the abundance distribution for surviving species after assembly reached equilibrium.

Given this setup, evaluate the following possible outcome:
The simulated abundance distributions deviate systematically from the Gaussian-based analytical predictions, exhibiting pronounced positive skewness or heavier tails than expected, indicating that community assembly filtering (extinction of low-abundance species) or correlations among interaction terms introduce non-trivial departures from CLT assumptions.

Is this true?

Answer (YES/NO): NO